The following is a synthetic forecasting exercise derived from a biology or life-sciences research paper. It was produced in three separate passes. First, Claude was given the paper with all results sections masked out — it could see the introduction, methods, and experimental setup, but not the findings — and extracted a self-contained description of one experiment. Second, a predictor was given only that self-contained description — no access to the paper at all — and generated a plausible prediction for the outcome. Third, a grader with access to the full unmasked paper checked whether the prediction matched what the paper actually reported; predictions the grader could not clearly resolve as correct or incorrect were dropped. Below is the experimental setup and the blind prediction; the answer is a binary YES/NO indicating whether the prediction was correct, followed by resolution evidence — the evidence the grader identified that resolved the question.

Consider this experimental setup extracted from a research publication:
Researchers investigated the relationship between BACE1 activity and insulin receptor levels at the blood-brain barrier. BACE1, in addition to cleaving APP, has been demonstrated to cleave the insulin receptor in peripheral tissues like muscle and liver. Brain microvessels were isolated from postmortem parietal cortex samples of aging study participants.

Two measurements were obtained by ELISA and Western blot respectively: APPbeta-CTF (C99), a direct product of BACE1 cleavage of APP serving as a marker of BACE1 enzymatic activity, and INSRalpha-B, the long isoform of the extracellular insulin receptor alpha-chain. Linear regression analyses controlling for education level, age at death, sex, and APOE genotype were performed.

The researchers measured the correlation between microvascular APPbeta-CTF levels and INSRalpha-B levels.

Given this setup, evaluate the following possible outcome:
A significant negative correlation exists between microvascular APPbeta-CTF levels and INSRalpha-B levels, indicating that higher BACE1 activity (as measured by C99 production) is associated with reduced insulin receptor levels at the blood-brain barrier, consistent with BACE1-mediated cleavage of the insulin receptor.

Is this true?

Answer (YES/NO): YES